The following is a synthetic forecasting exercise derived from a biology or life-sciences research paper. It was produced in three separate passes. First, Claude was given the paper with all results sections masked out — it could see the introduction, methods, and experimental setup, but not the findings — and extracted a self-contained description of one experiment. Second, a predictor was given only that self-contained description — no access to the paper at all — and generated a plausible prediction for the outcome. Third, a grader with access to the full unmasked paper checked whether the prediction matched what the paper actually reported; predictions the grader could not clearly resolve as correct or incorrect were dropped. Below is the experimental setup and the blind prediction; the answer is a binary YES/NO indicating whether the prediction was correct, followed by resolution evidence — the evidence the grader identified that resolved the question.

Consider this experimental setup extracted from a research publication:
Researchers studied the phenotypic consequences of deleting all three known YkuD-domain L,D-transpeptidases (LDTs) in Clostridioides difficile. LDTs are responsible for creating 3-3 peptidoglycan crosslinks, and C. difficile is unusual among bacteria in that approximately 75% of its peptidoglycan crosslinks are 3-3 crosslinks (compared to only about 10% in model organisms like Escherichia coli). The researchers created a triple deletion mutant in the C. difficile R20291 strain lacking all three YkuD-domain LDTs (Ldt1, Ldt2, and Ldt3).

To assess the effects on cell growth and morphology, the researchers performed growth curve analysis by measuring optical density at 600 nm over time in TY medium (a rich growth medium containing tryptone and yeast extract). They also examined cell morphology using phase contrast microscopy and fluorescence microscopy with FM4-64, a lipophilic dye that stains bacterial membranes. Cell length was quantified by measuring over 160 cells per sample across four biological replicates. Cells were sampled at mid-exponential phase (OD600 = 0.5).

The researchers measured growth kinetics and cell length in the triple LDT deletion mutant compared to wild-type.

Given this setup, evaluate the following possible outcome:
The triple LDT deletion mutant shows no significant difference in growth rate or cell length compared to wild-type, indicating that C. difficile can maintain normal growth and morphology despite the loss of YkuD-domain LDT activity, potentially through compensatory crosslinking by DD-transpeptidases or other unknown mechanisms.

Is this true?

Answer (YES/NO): YES